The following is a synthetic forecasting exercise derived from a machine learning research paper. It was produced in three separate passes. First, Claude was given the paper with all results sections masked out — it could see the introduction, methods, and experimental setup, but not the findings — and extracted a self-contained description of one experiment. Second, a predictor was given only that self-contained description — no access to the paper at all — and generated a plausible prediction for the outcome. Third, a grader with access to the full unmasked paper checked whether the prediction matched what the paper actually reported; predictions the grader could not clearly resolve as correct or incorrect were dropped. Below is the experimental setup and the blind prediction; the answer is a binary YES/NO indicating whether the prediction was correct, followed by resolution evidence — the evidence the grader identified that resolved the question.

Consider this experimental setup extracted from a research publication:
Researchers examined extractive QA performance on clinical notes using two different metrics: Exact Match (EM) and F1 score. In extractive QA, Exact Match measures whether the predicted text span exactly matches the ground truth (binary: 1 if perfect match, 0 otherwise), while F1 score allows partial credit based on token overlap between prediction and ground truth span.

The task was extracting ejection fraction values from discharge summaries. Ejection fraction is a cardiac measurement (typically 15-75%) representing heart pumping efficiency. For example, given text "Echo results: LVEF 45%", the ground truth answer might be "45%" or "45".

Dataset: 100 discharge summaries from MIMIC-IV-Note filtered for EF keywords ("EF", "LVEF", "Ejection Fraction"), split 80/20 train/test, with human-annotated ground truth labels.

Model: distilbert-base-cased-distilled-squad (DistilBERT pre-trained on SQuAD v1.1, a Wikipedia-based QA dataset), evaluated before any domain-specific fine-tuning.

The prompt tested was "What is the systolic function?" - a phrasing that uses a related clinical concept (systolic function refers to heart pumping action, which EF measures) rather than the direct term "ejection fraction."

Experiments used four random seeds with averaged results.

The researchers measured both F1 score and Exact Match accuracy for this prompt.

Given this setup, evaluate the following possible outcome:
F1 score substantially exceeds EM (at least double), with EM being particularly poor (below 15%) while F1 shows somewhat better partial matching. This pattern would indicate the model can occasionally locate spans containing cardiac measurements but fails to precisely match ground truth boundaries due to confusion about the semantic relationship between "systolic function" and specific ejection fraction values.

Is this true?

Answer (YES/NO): NO